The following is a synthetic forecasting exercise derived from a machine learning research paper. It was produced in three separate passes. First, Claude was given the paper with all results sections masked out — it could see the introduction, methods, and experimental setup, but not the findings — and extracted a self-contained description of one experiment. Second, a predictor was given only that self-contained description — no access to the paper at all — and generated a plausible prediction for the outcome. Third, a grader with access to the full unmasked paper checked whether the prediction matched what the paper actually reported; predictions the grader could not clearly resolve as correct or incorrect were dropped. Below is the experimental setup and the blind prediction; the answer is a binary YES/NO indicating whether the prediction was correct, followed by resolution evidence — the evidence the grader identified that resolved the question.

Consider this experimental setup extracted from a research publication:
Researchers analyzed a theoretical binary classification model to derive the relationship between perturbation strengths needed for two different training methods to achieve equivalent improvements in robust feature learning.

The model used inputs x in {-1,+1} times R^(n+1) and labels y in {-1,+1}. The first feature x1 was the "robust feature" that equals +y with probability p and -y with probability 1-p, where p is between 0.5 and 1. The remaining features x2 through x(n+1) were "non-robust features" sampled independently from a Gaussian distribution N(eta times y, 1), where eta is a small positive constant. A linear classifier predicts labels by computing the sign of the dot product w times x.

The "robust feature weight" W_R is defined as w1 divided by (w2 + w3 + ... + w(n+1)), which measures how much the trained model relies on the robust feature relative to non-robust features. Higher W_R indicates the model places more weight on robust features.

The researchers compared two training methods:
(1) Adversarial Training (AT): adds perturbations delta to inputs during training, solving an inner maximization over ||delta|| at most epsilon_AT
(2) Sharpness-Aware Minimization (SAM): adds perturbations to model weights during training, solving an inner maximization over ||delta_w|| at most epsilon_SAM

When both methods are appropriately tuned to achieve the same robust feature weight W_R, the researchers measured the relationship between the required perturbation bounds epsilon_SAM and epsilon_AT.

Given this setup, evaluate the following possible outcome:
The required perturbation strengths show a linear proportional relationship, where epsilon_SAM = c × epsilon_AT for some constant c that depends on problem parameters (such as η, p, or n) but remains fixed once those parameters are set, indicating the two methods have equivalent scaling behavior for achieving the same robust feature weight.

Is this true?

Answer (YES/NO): NO